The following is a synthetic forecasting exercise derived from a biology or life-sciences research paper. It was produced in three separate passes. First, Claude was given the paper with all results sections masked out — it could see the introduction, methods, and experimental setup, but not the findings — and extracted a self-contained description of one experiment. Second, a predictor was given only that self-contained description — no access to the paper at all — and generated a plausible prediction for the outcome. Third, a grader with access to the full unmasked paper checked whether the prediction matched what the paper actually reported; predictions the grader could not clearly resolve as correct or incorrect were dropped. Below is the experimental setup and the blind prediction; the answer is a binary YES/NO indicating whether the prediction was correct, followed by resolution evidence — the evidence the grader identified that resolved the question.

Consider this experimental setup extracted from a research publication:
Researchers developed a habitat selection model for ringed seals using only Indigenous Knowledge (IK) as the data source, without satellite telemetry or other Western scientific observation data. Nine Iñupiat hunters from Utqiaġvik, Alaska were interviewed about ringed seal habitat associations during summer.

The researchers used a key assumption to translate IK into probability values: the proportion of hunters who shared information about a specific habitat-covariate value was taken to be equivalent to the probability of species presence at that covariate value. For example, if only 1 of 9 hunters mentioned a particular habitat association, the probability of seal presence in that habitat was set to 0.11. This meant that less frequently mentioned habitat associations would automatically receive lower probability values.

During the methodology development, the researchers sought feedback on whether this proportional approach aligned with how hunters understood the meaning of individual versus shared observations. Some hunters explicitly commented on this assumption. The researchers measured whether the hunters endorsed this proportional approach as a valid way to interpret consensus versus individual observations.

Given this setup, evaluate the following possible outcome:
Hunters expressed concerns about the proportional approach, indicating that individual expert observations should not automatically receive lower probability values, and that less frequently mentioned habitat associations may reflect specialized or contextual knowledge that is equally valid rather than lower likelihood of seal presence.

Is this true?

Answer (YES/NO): NO